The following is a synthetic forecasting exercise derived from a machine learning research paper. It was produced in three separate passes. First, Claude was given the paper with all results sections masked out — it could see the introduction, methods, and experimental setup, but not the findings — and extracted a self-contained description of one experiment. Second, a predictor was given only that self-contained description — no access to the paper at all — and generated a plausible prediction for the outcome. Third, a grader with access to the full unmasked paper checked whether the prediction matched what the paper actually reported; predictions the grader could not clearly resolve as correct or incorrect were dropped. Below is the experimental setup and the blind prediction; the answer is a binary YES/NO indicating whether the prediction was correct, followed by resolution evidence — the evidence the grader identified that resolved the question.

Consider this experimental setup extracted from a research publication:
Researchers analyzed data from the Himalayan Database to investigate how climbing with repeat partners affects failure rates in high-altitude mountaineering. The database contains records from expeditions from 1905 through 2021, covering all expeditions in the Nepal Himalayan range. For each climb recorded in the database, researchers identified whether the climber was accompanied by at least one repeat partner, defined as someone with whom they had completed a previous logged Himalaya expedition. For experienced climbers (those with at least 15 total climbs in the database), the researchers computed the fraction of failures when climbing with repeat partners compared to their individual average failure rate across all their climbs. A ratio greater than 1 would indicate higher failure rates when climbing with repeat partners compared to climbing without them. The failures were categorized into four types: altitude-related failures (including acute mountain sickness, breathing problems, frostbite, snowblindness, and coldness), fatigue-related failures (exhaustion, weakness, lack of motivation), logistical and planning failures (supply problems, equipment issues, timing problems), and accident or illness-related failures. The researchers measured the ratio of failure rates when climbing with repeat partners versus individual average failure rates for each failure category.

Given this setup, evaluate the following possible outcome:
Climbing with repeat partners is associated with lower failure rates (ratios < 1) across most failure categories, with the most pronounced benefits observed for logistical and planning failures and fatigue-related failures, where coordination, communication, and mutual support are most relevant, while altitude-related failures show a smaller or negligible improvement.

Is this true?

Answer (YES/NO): NO